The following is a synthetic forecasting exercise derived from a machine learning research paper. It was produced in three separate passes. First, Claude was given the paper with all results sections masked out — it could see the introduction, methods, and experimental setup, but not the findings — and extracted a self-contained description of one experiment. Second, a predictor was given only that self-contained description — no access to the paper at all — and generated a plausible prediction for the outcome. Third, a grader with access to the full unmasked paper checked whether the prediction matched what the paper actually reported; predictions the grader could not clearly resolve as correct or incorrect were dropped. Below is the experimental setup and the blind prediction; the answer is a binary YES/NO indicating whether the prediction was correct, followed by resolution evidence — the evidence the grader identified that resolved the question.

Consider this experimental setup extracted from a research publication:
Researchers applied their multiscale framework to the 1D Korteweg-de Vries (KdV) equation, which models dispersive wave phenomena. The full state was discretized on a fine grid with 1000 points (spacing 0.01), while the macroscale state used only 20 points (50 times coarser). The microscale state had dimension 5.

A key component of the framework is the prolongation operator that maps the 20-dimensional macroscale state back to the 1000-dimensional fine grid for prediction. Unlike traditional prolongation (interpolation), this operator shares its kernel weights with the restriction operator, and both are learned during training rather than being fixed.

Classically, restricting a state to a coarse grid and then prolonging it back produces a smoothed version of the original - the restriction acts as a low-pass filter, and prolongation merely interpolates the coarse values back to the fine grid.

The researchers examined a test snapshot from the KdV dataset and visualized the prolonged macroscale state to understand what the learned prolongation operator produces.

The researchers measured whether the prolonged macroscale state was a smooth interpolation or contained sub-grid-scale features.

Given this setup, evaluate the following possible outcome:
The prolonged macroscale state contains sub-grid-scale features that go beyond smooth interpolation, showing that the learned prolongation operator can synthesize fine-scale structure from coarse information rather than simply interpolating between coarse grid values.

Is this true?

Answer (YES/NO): YES